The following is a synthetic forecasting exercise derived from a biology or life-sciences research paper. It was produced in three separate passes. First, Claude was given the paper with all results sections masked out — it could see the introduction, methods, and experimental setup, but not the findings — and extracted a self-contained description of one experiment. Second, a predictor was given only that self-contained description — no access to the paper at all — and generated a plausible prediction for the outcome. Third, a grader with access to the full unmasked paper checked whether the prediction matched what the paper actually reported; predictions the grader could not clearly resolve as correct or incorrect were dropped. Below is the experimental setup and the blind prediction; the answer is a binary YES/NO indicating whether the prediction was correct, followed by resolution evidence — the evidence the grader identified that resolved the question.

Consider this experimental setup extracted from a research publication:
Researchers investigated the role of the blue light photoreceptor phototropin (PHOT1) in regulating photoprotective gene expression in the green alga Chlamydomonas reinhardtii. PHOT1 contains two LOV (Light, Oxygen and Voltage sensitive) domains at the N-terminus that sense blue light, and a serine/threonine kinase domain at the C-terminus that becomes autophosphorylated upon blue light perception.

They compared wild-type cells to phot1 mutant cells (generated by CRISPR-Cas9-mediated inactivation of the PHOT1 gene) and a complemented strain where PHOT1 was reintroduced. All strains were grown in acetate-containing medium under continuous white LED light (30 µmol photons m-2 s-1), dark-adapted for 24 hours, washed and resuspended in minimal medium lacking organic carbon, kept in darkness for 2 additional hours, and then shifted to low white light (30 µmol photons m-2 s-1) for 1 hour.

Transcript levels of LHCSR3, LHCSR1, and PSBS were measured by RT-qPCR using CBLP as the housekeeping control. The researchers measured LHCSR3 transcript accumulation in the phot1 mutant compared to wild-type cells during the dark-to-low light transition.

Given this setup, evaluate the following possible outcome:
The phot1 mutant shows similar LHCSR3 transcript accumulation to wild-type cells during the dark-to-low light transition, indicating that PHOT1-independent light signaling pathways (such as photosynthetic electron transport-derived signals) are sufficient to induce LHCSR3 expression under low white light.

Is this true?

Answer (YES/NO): NO